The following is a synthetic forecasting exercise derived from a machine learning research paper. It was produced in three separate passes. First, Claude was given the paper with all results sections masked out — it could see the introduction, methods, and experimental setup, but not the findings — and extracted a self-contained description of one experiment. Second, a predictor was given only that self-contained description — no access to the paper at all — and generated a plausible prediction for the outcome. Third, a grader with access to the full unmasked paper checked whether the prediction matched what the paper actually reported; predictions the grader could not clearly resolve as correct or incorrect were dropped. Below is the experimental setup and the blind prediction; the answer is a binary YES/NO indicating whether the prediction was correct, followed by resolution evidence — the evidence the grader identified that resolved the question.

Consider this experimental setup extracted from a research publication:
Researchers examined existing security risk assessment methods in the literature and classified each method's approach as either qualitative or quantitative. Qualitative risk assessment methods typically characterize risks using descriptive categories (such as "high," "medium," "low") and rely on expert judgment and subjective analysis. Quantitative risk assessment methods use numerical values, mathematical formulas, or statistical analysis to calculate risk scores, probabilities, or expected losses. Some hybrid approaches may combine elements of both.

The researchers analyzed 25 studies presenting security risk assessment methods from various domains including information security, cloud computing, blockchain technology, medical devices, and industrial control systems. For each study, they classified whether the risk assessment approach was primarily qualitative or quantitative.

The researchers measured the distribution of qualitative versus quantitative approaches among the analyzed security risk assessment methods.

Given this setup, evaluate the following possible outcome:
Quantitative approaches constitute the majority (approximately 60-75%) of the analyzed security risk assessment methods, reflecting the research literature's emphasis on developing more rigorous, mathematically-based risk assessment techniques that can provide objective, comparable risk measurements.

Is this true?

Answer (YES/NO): NO